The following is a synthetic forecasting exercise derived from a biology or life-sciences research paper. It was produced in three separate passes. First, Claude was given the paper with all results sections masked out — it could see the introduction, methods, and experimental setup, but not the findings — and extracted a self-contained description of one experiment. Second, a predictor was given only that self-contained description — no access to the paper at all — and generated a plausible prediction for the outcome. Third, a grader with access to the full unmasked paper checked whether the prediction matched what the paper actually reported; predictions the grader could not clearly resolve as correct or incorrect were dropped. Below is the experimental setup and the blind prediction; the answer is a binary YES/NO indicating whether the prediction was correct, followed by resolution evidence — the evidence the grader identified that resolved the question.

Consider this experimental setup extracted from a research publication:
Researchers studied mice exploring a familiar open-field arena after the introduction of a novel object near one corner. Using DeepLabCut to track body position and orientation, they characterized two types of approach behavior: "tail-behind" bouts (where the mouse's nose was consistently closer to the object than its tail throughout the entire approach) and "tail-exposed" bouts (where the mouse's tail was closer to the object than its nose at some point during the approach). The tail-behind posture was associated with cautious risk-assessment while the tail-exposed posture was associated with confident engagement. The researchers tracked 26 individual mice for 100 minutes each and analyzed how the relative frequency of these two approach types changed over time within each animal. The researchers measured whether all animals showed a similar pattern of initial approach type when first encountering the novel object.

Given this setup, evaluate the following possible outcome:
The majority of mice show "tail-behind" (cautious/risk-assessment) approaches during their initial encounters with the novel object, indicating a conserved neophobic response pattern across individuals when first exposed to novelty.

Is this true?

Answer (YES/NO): YES